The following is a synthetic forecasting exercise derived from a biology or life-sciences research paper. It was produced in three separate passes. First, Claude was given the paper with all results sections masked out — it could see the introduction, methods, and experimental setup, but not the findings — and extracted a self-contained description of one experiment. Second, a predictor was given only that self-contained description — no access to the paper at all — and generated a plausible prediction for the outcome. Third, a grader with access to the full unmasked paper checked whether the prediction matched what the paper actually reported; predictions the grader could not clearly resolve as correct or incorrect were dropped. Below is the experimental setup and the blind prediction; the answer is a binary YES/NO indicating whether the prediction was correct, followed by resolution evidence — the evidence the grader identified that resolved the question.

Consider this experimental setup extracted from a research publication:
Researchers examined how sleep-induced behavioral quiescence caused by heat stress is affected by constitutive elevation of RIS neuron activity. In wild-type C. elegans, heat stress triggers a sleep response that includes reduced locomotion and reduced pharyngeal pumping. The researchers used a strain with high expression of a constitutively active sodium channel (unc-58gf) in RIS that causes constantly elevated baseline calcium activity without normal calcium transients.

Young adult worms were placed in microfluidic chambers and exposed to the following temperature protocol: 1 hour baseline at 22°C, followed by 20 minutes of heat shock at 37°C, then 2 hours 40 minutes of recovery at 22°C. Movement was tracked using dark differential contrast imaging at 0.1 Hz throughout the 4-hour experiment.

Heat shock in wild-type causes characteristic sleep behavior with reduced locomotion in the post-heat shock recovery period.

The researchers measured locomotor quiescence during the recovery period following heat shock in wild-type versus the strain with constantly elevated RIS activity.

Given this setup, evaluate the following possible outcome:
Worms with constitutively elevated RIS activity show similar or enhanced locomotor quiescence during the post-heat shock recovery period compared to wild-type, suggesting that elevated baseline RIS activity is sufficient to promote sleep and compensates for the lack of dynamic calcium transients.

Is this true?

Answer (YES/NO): NO